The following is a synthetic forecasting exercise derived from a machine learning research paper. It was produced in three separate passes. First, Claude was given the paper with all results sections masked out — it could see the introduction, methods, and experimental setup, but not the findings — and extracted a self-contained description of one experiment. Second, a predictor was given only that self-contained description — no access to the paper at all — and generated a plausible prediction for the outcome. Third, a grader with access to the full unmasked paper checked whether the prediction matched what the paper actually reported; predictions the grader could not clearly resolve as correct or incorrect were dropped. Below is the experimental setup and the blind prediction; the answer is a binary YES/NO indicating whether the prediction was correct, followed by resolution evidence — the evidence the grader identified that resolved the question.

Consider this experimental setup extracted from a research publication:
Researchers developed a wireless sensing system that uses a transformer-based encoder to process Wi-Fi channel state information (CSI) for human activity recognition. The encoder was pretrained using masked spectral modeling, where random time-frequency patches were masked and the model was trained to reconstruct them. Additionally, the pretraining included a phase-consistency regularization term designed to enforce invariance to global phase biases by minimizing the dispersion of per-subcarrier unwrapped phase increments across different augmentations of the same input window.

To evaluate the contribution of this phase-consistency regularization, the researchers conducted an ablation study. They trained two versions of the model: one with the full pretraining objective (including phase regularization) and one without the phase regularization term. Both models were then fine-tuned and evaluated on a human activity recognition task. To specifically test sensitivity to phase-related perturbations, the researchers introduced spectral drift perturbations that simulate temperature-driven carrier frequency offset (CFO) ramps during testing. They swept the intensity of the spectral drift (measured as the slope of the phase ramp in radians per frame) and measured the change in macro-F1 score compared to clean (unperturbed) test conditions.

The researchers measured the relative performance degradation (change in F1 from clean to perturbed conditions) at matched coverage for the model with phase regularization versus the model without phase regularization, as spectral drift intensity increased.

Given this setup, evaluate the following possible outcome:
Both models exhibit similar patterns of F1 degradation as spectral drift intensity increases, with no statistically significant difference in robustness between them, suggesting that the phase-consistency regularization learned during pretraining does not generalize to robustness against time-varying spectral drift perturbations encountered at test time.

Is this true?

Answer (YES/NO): NO